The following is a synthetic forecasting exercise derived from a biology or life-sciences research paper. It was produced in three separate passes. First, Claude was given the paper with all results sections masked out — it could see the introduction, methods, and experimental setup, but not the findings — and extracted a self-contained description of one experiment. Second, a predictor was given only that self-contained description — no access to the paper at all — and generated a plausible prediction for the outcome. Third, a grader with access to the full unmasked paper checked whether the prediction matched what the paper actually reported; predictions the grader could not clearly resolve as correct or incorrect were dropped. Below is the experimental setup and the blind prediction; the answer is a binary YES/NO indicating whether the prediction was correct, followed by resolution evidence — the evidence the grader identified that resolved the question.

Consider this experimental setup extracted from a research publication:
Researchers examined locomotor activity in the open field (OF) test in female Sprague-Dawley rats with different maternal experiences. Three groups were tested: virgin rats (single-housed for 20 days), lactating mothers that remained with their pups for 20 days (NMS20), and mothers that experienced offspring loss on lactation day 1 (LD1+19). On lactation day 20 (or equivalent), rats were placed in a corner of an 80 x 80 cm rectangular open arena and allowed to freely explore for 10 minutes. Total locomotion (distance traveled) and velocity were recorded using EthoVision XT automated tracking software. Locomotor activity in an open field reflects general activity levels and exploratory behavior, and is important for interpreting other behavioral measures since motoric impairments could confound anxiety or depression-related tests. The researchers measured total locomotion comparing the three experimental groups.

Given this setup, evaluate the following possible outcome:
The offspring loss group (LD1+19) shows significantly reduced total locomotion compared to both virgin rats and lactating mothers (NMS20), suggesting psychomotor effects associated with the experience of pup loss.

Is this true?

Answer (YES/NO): NO